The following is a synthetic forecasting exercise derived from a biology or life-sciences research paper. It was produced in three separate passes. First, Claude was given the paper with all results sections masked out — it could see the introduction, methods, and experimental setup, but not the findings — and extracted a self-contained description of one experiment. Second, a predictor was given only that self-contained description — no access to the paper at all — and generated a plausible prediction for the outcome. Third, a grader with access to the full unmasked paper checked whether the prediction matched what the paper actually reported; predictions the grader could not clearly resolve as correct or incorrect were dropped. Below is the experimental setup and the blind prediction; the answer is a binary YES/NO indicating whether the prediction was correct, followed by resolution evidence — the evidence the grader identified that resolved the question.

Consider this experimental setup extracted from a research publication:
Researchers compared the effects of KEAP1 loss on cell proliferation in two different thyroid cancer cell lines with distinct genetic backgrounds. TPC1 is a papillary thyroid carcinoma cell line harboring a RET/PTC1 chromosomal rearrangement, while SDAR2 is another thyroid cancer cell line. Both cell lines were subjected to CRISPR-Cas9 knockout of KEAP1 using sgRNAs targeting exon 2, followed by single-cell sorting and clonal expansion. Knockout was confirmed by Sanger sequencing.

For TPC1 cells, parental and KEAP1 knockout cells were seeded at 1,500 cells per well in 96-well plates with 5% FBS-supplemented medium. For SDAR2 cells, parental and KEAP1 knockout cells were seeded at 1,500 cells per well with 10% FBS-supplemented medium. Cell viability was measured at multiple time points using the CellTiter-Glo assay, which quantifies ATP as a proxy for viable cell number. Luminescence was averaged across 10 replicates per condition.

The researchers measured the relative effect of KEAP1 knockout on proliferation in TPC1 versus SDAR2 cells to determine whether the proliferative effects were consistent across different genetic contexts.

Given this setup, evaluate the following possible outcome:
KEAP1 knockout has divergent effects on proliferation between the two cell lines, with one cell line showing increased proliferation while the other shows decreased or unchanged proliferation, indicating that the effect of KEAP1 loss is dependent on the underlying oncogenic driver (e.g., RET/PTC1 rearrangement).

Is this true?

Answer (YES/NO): NO